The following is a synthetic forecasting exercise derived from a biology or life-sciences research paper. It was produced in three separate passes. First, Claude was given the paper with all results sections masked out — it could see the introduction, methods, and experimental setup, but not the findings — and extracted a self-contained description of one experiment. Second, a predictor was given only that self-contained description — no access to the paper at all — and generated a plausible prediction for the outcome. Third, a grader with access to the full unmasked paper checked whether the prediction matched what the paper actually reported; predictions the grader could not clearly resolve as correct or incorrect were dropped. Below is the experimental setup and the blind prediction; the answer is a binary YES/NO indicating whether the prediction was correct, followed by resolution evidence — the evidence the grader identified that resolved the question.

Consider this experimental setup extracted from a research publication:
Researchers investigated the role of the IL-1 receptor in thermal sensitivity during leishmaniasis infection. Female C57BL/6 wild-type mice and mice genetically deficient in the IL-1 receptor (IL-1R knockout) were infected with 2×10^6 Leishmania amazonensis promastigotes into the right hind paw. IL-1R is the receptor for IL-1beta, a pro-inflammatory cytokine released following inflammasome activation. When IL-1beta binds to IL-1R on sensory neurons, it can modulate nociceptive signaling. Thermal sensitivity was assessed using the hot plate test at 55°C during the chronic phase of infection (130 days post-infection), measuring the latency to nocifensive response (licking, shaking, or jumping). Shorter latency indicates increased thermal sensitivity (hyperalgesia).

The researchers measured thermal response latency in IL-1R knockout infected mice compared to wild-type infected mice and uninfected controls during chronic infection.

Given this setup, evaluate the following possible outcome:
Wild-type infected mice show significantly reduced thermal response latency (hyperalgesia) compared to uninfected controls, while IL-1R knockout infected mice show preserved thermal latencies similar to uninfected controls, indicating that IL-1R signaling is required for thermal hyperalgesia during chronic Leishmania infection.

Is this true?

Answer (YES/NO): YES